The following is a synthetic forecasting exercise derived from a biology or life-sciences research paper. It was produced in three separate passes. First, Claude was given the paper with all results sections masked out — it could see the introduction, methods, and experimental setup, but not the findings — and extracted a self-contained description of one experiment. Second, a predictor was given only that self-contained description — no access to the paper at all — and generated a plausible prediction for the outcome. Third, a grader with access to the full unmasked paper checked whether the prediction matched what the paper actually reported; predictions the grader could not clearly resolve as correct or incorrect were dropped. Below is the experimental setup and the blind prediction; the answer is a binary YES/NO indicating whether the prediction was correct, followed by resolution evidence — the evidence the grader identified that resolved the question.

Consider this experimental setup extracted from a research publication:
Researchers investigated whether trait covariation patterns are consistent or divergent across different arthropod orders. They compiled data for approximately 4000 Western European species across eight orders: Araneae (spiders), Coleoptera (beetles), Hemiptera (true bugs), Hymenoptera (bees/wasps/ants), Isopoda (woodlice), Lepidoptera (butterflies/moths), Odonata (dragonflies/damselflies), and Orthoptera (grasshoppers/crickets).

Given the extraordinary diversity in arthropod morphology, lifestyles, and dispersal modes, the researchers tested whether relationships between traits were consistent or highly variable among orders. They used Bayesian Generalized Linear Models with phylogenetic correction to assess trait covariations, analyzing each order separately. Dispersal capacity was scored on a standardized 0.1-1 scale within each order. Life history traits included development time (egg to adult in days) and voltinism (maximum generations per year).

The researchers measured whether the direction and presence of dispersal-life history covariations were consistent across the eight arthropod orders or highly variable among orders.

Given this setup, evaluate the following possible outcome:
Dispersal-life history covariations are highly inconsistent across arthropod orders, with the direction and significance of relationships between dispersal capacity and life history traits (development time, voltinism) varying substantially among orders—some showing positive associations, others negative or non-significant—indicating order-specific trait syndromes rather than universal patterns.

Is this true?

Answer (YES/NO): NO